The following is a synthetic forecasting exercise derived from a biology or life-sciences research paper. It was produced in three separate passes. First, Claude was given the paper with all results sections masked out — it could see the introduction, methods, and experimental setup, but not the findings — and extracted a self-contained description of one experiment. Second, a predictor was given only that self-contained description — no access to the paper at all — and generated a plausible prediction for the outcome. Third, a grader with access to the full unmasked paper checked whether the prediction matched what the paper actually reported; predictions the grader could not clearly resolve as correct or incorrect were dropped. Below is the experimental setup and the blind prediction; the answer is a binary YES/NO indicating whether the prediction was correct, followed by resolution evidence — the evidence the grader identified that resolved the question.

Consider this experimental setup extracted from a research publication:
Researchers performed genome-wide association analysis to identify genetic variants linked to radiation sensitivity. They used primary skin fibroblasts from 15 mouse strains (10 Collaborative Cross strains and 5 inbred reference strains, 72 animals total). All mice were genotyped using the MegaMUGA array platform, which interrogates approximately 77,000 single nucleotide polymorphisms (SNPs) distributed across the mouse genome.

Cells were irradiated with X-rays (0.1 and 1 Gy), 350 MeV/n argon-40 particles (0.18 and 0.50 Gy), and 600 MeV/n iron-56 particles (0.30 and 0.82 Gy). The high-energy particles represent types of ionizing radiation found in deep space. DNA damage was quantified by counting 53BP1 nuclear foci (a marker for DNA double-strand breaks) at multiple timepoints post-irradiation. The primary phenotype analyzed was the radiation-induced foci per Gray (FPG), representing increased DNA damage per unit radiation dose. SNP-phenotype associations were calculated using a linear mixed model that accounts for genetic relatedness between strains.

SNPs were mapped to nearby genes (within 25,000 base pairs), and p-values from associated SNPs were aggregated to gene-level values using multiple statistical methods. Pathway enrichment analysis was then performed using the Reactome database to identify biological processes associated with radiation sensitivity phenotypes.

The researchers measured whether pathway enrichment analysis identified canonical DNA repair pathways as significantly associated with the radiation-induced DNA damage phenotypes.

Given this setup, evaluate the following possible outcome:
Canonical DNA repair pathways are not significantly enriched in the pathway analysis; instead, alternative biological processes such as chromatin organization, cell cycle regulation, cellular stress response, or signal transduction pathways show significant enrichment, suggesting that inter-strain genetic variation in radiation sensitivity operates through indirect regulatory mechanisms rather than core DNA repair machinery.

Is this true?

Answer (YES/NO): YES